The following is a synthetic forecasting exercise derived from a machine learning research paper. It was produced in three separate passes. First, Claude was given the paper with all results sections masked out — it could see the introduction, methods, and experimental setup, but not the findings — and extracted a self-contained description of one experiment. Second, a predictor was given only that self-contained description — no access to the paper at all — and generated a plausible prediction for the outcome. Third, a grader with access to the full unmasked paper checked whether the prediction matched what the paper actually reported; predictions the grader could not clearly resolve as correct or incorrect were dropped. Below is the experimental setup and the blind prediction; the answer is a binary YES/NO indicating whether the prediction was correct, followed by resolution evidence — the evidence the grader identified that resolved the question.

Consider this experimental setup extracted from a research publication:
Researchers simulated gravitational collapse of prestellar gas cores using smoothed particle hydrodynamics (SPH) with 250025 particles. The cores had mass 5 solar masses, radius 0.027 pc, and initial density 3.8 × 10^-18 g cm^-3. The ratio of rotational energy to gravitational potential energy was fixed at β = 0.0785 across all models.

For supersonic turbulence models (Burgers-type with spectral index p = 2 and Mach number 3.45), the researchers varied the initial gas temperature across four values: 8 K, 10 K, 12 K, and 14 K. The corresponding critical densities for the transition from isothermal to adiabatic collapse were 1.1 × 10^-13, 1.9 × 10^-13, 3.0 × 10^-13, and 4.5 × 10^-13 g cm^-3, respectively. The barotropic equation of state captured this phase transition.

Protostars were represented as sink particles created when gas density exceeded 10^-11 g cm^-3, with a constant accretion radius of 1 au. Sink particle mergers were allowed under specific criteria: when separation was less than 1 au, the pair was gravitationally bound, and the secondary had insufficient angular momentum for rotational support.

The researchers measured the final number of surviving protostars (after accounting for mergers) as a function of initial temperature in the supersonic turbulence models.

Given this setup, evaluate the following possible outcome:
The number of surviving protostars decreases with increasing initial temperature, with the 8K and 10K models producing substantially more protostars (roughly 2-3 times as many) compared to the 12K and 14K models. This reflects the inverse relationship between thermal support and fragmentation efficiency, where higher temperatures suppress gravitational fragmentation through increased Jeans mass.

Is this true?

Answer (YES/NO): NO